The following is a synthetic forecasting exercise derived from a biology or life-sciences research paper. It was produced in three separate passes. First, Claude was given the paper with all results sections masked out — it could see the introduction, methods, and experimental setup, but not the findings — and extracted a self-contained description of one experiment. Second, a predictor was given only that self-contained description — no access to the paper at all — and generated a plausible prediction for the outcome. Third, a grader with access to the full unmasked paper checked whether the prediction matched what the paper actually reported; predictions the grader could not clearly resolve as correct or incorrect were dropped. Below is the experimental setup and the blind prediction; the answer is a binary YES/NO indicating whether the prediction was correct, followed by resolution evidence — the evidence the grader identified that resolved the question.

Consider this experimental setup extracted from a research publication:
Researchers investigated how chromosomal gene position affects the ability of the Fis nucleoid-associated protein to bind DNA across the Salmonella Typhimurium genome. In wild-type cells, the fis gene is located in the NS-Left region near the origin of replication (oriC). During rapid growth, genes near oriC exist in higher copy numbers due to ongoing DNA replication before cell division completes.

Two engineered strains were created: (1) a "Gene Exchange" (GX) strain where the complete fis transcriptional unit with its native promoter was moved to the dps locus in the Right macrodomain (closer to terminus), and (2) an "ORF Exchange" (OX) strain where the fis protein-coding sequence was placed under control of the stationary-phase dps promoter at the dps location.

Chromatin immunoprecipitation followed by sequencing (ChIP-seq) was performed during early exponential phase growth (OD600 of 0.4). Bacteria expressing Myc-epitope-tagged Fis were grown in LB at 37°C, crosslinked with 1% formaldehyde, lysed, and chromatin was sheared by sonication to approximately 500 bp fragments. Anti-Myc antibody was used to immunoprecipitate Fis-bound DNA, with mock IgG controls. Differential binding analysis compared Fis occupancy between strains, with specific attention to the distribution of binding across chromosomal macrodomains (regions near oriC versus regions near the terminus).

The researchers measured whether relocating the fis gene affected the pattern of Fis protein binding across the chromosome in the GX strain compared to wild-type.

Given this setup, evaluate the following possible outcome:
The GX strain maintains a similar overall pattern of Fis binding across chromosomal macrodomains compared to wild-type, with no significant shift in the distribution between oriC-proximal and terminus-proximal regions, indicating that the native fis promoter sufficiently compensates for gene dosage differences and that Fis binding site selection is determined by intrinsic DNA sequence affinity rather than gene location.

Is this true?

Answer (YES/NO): NO